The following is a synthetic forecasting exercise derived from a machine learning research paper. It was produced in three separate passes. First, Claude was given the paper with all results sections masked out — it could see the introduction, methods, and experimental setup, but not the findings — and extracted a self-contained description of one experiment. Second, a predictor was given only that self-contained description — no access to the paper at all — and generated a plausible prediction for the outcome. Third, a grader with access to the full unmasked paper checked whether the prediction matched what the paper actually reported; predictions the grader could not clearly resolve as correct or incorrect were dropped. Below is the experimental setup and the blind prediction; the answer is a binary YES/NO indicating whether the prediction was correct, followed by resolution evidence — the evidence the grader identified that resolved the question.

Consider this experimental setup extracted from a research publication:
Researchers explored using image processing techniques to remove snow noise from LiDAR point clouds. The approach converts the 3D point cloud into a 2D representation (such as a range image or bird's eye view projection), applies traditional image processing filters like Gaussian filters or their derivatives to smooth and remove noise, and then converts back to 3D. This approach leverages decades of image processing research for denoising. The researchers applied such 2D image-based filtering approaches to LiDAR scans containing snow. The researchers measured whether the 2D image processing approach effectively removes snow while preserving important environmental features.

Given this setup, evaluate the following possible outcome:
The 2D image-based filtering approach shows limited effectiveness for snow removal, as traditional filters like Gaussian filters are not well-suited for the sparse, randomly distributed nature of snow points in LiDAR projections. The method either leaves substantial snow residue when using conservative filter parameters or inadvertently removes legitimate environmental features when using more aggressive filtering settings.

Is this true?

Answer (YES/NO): YES